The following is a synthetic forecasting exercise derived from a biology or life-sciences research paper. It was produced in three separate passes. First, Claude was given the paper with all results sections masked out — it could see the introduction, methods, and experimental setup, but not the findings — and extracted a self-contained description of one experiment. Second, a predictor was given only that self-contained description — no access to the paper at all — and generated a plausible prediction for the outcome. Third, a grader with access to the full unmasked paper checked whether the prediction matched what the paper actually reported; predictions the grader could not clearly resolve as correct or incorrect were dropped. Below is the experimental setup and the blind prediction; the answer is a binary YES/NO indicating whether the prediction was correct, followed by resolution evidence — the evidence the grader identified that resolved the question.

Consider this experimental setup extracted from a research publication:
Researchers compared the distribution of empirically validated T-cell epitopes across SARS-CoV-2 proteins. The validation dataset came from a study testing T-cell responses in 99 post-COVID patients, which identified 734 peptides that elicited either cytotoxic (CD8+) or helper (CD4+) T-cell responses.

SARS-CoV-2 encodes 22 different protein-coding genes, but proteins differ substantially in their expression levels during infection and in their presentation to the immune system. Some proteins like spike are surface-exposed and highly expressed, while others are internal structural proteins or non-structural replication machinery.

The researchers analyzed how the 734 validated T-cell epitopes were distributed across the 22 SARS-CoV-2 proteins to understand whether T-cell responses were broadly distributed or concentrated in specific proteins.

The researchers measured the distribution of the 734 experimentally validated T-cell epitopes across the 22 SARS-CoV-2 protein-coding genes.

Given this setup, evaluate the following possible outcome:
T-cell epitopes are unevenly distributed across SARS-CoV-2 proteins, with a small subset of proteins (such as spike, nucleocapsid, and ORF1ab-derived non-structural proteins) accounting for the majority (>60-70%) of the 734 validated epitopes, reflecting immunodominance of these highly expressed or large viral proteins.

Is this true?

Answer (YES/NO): YES